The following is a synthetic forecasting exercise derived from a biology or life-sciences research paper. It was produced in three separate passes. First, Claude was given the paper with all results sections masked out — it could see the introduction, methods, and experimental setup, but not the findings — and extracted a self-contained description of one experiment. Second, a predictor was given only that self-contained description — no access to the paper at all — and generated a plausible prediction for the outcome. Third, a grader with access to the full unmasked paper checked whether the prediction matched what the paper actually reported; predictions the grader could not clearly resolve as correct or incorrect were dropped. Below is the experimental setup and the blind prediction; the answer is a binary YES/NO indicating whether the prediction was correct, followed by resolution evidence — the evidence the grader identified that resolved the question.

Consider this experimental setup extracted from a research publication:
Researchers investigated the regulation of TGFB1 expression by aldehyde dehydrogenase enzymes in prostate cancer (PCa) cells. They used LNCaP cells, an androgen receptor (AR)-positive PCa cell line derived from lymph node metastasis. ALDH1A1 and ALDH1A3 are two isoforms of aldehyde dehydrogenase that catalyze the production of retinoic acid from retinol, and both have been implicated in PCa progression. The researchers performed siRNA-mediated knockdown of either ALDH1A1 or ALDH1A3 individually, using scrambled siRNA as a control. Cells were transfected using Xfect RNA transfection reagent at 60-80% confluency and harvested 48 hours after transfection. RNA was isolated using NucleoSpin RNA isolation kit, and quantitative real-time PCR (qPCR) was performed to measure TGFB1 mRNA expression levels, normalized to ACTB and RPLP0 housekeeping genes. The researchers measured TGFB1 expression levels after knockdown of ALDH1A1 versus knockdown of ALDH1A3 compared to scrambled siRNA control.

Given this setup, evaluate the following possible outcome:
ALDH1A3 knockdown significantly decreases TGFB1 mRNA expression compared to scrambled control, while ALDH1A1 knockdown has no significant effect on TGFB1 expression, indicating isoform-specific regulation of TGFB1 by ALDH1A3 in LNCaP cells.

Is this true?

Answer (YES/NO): NO